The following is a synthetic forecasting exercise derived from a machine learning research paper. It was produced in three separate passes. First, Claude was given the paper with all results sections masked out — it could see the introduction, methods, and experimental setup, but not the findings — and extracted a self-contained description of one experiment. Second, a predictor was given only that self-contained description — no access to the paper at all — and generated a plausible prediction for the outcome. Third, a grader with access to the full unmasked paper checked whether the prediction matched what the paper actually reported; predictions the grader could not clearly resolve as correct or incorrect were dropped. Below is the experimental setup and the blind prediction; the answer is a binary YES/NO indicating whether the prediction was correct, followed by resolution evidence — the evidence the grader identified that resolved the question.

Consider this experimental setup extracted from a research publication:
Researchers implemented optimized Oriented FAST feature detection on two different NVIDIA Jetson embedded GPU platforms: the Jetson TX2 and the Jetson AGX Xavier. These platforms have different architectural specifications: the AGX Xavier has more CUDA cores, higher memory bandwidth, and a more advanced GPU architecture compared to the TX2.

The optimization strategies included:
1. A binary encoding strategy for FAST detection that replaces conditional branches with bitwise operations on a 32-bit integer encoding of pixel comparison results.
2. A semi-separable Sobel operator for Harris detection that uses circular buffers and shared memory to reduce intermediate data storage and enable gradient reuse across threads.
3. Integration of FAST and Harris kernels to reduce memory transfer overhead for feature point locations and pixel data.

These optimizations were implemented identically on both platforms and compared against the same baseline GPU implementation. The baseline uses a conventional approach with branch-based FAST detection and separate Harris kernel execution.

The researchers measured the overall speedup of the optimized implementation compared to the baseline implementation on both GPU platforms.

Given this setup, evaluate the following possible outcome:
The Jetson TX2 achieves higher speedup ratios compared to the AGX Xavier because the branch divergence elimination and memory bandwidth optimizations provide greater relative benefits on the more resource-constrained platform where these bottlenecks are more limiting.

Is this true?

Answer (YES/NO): NO